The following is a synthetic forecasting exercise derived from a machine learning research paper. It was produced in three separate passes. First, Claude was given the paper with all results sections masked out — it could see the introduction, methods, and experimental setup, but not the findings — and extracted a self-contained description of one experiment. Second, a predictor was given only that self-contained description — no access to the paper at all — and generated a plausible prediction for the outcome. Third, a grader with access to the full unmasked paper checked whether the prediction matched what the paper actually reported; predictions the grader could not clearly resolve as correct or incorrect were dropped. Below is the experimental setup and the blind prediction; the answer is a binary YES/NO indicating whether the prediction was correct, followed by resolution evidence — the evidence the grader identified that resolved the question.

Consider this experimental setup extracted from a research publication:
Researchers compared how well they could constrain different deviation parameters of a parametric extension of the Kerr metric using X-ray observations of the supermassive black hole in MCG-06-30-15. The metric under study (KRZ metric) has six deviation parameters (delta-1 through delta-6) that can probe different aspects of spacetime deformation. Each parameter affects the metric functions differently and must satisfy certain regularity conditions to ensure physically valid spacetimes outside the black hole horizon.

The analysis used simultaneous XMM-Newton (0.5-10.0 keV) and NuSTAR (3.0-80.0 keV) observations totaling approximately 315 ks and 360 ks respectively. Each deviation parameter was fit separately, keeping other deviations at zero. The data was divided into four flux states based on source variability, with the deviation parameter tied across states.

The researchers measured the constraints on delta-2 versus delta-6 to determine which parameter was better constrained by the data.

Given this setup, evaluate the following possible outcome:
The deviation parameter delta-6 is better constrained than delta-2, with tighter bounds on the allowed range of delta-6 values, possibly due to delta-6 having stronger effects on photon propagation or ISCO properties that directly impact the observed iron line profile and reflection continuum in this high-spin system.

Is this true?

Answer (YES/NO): NO